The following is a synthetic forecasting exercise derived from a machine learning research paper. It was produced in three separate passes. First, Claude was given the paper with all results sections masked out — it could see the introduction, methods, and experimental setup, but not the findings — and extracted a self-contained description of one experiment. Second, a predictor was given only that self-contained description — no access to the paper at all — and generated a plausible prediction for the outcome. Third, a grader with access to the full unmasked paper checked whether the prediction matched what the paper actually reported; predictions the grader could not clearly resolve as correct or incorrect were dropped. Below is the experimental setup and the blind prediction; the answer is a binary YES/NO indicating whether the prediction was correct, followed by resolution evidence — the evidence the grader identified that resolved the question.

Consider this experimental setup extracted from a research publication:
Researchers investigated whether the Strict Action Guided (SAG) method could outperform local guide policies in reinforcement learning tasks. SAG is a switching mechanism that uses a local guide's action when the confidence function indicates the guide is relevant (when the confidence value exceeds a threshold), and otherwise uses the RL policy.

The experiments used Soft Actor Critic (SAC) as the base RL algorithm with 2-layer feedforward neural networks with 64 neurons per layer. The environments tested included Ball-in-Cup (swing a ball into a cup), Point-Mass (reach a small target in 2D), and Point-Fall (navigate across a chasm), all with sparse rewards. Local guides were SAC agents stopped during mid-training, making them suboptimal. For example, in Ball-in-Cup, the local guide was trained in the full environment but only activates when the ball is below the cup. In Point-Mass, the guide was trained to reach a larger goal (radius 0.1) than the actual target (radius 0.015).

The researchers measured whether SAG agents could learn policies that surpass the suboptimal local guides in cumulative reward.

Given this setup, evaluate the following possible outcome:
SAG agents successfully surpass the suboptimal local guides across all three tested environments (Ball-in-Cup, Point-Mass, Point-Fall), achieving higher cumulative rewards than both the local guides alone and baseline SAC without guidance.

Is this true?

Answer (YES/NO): NO